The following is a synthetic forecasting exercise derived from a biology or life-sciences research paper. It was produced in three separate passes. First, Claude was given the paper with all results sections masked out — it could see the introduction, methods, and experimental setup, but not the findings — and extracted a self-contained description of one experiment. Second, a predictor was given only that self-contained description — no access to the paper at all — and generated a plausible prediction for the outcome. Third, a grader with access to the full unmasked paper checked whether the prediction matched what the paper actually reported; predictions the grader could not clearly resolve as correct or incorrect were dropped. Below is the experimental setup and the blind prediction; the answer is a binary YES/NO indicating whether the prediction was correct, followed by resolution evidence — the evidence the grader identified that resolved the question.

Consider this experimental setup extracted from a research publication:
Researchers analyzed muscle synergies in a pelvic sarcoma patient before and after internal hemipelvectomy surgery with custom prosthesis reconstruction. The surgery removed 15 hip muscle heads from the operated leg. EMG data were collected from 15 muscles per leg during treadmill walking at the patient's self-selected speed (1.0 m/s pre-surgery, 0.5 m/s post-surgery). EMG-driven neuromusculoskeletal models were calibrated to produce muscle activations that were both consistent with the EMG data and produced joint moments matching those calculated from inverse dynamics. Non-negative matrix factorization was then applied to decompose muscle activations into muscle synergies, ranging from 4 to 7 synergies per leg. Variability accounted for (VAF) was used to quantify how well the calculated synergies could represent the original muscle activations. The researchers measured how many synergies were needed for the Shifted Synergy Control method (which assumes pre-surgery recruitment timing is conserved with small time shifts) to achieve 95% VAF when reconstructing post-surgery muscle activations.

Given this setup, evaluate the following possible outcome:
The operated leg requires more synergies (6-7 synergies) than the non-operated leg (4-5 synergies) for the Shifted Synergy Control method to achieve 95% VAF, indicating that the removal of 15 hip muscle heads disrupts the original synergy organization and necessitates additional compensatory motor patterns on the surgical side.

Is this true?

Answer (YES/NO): NO